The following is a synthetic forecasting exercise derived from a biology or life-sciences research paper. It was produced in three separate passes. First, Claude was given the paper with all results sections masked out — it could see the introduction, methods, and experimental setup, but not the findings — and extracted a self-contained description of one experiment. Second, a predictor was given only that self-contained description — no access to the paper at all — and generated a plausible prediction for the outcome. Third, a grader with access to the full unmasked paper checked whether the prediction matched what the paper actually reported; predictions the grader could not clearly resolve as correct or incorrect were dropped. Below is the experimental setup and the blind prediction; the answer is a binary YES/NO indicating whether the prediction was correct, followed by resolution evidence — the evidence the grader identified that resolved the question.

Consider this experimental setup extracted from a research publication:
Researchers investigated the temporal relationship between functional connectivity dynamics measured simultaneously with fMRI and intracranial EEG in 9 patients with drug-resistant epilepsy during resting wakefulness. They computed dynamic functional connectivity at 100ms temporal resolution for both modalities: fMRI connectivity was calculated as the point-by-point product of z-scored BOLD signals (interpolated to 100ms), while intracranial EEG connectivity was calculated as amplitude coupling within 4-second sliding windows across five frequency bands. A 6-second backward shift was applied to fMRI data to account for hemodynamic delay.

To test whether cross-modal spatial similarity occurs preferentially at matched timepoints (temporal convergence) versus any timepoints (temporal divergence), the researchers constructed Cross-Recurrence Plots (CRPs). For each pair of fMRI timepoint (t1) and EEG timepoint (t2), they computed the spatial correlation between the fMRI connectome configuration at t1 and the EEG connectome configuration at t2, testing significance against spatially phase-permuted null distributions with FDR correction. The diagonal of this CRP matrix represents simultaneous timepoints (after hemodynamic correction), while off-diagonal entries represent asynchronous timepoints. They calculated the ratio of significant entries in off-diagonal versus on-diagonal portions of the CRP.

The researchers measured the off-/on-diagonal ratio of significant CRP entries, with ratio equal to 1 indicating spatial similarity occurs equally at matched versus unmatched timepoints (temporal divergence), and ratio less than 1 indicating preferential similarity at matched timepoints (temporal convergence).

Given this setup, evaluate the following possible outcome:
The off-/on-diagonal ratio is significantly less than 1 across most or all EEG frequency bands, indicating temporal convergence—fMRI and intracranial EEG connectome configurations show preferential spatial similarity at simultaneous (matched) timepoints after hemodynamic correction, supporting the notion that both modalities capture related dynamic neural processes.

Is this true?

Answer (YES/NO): NO